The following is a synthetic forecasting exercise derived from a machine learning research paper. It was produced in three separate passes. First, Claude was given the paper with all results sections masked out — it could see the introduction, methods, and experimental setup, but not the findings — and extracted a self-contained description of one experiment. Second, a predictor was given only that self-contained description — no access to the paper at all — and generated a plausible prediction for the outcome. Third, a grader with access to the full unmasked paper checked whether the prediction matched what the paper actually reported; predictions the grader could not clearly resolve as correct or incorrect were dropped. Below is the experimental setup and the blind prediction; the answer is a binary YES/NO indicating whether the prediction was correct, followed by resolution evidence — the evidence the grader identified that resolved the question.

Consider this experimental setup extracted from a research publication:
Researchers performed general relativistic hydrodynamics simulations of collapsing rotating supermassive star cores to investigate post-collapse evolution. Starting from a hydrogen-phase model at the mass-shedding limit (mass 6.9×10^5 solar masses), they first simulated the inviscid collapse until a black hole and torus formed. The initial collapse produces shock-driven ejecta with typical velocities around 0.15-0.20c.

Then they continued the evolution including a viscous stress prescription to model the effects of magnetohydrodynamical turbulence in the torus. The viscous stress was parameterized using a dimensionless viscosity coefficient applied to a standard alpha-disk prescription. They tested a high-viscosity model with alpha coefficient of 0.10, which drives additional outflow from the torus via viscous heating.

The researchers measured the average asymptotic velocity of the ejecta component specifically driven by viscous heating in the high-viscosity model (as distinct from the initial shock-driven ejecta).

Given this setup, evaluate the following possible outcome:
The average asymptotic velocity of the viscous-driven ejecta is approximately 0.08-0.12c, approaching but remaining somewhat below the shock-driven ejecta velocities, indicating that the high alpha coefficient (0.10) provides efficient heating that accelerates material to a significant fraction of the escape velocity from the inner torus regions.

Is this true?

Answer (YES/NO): NO